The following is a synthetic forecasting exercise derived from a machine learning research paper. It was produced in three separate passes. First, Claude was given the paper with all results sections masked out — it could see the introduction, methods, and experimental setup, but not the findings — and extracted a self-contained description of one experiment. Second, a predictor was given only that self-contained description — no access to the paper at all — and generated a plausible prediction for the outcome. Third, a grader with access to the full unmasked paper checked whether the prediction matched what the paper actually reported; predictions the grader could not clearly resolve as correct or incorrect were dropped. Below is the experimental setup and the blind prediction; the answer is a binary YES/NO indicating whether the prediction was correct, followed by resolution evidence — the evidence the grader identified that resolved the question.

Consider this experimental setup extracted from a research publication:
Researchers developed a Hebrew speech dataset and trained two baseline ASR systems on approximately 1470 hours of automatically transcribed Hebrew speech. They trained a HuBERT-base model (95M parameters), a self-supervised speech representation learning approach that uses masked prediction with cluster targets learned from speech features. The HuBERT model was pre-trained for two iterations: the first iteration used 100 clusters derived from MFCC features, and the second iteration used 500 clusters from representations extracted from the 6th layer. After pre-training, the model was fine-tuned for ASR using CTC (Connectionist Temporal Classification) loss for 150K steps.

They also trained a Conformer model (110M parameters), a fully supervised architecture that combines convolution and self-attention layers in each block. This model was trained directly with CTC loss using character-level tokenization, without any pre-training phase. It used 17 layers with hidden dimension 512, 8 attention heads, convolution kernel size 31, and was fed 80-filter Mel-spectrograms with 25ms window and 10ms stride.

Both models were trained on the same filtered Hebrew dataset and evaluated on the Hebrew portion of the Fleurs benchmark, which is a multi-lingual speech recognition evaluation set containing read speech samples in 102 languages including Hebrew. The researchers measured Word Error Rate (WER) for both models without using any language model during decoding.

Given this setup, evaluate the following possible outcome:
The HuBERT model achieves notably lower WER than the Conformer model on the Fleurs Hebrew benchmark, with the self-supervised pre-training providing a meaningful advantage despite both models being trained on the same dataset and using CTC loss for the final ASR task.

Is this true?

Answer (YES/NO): YES